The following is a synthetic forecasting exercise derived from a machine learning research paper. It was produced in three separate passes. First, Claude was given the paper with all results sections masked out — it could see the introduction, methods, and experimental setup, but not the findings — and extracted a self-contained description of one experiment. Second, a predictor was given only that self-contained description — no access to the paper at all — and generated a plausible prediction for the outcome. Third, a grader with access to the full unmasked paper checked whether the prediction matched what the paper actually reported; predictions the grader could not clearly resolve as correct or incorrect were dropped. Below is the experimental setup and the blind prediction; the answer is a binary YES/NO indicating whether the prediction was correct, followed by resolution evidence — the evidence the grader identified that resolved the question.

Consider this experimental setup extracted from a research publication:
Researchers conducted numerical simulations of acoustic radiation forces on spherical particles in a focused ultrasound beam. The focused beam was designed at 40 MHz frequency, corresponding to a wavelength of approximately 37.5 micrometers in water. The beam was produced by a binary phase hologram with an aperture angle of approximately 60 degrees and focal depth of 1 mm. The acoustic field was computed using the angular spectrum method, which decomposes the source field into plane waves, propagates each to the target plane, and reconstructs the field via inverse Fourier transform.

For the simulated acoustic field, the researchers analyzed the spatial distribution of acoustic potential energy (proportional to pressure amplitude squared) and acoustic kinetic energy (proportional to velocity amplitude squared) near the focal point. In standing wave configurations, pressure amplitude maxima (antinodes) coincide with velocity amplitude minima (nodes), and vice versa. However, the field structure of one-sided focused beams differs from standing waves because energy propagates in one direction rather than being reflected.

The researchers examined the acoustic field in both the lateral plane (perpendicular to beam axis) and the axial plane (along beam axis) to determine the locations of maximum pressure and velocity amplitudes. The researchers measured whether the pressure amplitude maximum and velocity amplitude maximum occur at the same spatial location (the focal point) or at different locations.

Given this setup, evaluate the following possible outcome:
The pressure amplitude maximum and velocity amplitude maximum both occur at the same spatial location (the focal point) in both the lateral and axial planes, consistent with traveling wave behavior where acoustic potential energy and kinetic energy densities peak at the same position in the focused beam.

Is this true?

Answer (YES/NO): YES